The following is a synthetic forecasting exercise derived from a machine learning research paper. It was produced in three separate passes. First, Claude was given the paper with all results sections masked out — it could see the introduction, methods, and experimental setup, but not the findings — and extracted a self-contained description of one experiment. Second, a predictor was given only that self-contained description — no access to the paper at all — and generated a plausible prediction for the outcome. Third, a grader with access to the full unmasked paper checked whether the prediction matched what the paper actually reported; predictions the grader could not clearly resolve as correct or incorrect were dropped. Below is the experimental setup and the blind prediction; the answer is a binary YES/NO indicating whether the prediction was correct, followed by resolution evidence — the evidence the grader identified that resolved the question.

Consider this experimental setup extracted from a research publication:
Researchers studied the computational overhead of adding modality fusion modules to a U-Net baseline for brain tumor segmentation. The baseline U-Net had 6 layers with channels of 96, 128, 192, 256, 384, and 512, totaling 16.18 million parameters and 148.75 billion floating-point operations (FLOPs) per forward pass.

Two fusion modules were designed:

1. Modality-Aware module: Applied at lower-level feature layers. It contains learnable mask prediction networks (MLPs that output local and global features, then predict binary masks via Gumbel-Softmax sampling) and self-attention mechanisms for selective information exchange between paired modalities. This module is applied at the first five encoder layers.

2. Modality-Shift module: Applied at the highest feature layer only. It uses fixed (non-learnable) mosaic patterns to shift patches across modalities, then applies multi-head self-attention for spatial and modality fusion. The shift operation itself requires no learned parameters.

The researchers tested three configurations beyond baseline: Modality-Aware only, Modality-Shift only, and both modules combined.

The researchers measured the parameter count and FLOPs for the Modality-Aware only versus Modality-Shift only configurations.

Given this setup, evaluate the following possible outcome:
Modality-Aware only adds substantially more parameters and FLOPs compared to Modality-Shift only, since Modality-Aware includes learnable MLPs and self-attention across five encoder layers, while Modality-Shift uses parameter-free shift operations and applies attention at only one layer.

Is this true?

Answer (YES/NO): YES